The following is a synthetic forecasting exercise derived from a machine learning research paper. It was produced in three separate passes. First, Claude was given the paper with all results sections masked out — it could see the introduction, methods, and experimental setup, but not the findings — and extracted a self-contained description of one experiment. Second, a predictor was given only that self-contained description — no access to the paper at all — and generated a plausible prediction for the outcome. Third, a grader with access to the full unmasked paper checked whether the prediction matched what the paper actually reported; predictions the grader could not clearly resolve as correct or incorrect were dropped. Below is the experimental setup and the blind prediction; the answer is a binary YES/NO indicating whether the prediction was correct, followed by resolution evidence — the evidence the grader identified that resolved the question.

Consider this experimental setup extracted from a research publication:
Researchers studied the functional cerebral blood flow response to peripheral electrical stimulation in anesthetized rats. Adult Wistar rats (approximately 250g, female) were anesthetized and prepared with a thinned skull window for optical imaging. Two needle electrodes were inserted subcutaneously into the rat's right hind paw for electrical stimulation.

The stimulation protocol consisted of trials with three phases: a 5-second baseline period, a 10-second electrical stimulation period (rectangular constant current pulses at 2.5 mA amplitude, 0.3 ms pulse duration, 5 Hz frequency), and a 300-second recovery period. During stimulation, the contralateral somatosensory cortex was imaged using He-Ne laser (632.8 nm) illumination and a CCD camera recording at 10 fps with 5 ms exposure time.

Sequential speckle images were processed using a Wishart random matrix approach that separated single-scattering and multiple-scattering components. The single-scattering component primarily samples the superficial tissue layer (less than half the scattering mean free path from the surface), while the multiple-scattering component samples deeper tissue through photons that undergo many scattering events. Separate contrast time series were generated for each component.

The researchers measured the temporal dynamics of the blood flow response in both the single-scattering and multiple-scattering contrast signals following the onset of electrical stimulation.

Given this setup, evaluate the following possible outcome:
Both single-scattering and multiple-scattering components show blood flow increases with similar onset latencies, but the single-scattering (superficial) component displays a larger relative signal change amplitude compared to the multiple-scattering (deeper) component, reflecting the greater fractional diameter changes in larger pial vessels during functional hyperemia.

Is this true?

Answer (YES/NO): NO